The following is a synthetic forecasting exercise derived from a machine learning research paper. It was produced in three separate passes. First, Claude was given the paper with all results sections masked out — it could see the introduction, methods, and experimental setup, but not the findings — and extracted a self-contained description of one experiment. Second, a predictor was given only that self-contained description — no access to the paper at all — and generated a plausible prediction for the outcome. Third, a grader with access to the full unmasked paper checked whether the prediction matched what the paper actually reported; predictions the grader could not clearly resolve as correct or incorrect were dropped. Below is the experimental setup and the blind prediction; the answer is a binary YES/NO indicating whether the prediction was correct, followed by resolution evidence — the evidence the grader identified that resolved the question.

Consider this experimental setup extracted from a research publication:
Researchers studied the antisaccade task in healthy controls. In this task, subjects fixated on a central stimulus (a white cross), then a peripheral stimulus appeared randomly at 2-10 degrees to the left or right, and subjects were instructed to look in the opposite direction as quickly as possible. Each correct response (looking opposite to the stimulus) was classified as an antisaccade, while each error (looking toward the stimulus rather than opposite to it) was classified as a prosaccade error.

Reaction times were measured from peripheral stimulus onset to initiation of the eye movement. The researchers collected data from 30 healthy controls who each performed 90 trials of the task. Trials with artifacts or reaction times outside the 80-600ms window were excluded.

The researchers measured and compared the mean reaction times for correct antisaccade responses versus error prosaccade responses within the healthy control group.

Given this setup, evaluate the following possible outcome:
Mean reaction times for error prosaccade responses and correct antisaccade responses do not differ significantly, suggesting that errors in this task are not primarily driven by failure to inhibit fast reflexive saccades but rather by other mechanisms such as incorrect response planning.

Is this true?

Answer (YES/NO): NO